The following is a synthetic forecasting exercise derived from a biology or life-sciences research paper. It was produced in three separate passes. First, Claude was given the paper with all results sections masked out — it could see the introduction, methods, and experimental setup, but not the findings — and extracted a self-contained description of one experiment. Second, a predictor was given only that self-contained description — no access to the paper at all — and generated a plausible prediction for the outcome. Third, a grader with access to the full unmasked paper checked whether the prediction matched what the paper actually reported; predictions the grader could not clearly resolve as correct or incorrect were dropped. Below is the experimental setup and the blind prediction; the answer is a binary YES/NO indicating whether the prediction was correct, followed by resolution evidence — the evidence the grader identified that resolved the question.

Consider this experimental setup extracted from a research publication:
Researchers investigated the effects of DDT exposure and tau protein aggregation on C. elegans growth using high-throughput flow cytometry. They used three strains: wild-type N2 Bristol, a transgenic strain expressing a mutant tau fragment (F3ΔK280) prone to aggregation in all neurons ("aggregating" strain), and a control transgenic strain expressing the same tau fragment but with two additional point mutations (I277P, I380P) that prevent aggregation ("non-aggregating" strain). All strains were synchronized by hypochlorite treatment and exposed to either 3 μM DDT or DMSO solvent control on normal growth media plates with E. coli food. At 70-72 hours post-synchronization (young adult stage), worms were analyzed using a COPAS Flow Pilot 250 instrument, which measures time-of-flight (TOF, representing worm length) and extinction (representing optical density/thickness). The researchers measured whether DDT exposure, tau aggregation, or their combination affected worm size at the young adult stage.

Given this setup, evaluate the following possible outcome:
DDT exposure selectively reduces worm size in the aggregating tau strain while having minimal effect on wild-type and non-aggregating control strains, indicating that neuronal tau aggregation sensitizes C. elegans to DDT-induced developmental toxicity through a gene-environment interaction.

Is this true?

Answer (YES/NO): NO